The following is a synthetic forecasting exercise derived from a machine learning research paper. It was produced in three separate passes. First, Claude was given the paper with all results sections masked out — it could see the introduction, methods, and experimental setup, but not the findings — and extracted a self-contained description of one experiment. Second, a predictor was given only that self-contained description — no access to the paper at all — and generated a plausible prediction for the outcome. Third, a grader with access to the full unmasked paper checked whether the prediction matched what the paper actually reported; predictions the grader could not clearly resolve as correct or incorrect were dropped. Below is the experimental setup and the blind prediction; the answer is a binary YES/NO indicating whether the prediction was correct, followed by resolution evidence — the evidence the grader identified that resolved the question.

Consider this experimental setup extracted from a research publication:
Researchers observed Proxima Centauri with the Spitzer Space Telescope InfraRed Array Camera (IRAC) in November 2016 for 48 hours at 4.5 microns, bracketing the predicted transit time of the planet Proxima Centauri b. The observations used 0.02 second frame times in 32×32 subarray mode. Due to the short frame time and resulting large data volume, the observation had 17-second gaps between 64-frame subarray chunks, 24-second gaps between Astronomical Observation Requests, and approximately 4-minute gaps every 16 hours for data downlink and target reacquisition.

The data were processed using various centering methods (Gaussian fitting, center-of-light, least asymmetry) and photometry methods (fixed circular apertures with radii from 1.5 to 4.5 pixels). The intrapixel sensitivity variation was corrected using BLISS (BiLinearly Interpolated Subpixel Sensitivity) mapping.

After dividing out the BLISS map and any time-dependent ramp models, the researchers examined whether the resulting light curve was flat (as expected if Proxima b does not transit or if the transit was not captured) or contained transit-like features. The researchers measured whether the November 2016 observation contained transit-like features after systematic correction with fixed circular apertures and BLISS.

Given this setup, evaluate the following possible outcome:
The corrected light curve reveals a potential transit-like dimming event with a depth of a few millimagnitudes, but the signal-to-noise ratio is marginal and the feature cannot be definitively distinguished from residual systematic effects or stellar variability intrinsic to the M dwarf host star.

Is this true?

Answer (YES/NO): NO